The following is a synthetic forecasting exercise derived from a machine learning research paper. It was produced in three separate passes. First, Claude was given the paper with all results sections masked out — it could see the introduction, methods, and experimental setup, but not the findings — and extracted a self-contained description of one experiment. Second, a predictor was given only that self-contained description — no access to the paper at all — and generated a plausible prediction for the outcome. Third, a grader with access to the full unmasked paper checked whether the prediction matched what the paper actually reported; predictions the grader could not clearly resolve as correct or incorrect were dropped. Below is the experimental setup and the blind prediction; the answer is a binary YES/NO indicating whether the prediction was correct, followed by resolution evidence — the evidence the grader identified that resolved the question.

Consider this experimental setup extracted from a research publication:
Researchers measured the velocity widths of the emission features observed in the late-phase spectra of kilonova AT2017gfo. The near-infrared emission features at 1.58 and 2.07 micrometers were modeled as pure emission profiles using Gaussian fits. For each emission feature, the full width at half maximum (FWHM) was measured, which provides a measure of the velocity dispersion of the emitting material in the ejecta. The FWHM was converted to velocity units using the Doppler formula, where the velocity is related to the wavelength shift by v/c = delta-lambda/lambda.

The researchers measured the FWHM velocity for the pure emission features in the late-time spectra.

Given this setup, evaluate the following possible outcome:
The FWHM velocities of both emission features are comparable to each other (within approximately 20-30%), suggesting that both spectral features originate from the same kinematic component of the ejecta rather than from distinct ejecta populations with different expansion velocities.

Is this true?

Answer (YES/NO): YES